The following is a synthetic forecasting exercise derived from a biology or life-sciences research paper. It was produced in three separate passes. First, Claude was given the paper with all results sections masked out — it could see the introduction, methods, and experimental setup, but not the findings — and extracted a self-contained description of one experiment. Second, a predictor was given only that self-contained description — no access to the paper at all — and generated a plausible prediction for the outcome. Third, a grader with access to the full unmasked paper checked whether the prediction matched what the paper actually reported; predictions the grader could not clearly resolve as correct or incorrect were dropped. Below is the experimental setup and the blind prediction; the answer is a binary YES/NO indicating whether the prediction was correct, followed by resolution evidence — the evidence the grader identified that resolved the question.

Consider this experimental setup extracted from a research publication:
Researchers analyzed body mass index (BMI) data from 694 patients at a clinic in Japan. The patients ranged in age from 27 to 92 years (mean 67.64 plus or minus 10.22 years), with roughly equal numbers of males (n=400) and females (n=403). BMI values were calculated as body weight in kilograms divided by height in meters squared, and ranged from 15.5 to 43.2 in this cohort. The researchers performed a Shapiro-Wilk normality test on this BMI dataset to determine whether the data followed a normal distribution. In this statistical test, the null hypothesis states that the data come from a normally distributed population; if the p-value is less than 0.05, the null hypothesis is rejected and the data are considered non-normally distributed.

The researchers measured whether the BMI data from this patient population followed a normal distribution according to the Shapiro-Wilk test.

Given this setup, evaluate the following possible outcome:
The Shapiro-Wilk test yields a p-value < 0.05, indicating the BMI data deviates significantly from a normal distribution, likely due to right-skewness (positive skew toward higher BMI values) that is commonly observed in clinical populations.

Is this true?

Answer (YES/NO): YES